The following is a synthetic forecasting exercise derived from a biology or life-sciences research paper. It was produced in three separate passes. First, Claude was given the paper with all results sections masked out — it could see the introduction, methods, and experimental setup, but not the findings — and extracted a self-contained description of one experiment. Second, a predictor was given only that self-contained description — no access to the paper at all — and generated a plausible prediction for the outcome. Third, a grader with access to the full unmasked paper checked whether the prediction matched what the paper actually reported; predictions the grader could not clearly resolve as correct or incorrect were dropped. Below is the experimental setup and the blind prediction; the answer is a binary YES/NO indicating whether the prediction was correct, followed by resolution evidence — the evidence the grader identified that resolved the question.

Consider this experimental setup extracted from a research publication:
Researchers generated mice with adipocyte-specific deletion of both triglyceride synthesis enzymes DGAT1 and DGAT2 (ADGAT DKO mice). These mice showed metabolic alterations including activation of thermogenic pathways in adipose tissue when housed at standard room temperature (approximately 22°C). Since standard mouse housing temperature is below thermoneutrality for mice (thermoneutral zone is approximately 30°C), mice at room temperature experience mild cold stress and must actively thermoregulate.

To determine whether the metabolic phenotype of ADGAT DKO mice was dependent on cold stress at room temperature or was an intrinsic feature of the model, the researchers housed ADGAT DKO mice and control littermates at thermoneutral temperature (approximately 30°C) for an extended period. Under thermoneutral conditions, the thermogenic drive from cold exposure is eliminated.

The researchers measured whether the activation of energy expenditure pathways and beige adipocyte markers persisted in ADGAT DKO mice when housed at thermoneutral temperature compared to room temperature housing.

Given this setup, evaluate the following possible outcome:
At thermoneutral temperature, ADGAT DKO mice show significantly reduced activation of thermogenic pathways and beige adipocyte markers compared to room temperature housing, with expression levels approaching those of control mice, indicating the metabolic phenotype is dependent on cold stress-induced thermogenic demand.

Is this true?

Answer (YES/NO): NO